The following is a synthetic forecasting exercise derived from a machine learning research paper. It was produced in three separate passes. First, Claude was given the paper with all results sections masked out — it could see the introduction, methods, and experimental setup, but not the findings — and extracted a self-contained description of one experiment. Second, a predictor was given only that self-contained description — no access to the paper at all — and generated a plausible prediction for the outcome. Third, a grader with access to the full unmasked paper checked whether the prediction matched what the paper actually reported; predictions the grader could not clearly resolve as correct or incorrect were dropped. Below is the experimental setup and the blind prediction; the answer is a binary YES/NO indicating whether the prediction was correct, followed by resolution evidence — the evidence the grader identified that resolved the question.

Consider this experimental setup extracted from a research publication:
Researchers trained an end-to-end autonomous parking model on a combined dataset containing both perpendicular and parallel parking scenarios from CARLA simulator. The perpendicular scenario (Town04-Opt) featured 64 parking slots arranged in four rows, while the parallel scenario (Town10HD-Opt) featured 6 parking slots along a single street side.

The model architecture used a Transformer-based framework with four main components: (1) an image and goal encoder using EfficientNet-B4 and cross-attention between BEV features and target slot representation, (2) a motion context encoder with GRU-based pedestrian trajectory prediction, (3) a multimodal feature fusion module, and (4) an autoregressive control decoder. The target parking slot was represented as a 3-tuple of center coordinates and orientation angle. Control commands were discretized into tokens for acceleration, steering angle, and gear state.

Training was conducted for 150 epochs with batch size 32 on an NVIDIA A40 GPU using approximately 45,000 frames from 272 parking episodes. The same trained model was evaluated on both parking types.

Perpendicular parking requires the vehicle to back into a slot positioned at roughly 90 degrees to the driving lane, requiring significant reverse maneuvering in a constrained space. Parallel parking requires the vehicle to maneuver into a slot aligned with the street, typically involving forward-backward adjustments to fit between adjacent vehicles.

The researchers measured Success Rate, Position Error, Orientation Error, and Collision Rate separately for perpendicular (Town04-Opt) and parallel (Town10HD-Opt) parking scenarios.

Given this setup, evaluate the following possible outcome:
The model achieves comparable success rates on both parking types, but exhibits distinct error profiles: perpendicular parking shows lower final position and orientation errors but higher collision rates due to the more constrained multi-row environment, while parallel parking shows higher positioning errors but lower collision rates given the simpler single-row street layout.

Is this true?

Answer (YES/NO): NO